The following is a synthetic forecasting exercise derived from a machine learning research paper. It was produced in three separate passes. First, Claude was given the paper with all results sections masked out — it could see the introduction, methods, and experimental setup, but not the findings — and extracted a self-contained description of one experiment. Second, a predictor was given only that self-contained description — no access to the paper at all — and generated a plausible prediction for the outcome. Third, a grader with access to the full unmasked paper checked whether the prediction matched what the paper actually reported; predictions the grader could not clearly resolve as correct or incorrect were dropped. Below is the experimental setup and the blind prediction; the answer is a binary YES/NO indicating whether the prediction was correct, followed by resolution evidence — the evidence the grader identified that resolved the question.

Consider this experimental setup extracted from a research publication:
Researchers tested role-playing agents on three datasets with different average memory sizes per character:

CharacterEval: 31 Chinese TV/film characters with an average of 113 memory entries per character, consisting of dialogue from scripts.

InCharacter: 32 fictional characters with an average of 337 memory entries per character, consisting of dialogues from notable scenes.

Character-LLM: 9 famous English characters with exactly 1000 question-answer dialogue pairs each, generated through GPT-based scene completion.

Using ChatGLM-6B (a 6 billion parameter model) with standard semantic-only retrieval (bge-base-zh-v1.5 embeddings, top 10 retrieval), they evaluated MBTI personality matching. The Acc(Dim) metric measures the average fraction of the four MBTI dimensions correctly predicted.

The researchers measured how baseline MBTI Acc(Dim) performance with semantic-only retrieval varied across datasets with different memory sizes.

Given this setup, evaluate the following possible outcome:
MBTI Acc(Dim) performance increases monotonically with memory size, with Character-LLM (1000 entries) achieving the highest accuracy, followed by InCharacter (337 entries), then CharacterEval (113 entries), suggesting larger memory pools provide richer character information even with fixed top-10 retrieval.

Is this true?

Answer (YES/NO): NO